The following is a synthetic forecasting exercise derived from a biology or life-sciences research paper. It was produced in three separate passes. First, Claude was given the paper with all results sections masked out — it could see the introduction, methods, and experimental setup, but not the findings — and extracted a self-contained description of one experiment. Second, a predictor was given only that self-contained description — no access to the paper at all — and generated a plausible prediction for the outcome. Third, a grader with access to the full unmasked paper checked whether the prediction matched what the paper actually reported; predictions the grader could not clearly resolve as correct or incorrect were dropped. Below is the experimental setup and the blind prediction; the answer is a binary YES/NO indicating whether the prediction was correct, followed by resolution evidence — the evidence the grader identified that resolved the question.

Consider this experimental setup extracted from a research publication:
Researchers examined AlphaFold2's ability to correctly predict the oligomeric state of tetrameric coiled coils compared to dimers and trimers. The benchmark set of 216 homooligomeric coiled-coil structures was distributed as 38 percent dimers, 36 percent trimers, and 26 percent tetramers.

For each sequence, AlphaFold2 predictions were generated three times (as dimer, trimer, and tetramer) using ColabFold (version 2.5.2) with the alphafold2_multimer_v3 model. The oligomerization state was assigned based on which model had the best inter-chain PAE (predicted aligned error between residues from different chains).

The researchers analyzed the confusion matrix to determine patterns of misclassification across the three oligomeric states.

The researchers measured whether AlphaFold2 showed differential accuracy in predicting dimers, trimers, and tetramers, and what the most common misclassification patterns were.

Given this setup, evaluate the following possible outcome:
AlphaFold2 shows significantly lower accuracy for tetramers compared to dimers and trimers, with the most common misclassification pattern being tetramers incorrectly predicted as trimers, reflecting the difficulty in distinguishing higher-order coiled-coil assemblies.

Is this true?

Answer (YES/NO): NO